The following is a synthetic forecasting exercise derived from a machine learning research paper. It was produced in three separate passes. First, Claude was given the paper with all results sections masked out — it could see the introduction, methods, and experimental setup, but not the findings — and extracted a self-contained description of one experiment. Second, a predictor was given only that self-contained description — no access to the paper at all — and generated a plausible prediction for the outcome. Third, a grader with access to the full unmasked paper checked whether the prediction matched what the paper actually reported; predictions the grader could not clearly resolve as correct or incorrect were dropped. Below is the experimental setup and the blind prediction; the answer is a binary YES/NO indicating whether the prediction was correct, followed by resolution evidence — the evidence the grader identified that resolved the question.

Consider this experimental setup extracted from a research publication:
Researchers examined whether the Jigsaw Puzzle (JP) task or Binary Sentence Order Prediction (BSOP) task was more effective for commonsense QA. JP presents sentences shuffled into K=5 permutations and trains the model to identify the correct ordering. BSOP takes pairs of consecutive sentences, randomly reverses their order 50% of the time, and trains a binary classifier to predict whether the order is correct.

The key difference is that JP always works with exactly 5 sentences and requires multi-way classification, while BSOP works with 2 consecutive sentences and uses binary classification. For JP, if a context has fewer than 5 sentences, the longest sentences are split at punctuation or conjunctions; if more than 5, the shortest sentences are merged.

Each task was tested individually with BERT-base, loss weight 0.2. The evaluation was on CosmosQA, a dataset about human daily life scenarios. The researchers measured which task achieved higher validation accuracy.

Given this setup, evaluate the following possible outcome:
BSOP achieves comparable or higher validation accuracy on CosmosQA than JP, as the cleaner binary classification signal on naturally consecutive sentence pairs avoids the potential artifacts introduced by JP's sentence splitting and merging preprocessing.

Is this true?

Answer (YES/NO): YES